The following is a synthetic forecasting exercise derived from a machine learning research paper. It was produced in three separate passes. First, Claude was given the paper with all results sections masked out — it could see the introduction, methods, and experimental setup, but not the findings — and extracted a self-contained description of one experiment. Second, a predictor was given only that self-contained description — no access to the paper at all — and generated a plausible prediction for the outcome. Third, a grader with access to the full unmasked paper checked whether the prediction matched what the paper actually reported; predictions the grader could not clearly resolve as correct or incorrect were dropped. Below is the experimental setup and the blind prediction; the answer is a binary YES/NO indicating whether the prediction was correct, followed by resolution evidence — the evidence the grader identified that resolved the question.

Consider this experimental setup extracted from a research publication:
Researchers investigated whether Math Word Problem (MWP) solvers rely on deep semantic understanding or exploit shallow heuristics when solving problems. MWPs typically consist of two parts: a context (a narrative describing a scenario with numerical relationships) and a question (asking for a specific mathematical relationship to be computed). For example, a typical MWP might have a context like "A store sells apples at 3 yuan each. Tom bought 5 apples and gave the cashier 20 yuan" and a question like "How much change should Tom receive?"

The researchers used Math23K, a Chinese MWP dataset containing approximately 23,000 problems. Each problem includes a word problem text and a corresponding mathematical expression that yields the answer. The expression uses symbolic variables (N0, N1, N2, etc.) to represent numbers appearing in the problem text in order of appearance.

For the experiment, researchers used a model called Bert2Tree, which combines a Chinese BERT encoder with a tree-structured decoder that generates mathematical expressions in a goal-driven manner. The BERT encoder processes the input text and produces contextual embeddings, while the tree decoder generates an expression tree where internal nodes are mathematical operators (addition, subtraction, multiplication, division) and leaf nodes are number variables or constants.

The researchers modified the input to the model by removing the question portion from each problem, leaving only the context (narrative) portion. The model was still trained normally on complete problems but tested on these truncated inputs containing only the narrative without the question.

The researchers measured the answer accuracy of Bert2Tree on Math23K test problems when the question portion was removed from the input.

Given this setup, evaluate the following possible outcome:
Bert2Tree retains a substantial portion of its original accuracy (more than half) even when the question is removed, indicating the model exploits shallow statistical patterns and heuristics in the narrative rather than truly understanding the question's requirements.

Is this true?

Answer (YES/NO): YES